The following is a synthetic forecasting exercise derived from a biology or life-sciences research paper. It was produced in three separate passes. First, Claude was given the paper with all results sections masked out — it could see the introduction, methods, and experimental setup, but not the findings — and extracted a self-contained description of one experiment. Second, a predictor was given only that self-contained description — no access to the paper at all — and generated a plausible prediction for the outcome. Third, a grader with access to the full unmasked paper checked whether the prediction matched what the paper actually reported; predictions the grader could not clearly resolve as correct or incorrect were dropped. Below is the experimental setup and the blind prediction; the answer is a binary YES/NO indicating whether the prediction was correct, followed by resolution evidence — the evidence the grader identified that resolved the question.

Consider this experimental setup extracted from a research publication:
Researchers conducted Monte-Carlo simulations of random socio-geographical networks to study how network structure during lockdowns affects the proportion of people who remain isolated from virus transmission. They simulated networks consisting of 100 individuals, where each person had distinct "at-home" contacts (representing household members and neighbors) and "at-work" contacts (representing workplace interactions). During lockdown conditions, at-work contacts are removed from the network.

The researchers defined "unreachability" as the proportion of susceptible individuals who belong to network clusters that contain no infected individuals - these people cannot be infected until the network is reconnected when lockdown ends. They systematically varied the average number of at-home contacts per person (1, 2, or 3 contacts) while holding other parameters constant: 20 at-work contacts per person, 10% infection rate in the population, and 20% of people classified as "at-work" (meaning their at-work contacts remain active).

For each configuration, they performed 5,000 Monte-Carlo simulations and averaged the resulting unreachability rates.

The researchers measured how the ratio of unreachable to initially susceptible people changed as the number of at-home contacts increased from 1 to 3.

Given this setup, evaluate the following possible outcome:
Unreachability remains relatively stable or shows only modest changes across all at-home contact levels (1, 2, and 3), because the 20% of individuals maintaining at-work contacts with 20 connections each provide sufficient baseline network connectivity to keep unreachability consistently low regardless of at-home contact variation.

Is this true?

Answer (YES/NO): NO